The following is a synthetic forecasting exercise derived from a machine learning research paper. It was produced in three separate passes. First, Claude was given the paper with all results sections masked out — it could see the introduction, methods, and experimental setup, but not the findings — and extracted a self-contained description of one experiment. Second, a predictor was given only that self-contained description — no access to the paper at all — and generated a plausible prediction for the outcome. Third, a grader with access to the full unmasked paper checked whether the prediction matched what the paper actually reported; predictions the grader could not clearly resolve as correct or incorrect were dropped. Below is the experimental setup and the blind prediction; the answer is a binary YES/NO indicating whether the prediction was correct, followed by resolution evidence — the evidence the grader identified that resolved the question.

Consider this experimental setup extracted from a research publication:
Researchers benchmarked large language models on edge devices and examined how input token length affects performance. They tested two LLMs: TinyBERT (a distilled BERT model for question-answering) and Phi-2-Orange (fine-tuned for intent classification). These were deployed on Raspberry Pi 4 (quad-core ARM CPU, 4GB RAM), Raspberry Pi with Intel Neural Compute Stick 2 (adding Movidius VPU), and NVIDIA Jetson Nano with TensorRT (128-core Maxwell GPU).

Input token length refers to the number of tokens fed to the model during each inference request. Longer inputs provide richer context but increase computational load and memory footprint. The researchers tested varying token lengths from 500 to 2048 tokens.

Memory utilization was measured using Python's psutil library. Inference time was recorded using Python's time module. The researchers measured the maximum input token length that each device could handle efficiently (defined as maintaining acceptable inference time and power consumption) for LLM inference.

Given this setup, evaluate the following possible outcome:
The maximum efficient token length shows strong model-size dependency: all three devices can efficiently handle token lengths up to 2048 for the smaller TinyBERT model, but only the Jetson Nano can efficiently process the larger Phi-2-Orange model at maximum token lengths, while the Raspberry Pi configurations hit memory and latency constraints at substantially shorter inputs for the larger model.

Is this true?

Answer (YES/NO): NO